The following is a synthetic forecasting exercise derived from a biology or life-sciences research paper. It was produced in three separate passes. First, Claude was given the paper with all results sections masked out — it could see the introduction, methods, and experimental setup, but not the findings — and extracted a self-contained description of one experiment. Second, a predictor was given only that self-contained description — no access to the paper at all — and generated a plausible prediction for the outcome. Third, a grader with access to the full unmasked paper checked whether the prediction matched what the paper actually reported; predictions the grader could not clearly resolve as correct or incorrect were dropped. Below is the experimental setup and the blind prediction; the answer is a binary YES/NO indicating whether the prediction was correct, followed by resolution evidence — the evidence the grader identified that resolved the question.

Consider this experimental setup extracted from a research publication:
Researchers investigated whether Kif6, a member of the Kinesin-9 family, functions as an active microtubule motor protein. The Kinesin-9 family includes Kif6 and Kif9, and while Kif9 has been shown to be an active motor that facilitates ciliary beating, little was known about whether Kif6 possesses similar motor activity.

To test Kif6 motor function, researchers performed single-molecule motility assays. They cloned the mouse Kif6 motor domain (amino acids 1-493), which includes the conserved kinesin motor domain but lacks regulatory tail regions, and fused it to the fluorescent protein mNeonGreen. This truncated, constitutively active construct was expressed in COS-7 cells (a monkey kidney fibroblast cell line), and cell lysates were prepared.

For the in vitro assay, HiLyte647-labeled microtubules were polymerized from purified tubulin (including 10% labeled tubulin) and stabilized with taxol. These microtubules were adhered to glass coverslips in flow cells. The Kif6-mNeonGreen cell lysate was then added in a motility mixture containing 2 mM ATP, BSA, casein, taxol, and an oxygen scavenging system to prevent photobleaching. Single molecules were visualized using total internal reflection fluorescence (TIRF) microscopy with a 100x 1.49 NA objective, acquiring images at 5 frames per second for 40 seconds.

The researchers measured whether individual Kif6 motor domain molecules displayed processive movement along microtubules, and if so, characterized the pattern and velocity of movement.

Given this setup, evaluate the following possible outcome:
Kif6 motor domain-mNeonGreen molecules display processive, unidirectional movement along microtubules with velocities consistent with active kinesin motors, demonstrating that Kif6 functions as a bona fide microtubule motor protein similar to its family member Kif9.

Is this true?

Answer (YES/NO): YES